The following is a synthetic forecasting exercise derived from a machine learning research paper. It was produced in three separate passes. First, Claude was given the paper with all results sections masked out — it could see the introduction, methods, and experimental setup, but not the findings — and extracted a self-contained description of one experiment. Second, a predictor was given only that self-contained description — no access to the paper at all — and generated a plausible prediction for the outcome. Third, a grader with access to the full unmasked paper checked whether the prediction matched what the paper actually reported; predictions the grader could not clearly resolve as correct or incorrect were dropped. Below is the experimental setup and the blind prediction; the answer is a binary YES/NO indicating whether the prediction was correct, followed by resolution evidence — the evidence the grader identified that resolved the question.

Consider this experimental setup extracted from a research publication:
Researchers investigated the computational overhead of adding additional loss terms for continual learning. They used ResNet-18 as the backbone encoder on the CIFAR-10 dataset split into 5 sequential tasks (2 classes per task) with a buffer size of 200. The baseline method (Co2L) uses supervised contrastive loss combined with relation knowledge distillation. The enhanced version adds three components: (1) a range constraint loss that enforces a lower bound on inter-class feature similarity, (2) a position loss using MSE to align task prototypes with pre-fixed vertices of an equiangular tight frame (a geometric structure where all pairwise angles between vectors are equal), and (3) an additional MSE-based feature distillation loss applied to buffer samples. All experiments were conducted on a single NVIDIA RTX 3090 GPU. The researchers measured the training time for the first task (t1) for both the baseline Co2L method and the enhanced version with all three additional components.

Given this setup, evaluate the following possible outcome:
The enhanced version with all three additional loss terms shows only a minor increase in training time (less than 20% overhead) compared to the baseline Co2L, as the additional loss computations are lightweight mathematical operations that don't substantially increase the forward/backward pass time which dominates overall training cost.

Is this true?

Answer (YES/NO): YES